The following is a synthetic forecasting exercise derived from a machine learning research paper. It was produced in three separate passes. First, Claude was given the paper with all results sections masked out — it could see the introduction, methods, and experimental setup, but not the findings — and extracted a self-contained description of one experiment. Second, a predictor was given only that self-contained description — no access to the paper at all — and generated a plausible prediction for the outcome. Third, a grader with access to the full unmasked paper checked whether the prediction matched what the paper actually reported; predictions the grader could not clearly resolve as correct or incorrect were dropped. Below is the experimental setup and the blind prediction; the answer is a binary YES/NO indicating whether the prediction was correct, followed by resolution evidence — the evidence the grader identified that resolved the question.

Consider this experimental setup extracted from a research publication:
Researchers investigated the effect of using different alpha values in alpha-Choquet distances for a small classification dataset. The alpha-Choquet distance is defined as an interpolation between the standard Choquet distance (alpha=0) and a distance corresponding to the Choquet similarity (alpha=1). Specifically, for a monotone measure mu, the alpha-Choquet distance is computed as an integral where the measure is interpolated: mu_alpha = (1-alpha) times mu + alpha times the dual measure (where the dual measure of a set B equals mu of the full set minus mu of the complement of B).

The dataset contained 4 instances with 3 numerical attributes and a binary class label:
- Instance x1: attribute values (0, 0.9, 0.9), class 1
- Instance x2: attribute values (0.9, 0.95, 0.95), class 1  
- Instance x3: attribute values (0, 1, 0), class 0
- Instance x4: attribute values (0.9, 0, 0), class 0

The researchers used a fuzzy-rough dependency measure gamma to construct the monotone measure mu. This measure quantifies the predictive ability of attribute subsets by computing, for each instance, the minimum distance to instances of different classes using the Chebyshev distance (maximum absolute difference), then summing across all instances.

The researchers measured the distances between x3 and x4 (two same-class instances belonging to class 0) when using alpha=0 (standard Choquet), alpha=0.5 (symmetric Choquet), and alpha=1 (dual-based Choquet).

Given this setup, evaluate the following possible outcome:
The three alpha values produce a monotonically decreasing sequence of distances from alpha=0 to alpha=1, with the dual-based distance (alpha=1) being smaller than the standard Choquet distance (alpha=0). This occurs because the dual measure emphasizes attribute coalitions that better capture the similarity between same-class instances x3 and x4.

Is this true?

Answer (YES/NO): YES